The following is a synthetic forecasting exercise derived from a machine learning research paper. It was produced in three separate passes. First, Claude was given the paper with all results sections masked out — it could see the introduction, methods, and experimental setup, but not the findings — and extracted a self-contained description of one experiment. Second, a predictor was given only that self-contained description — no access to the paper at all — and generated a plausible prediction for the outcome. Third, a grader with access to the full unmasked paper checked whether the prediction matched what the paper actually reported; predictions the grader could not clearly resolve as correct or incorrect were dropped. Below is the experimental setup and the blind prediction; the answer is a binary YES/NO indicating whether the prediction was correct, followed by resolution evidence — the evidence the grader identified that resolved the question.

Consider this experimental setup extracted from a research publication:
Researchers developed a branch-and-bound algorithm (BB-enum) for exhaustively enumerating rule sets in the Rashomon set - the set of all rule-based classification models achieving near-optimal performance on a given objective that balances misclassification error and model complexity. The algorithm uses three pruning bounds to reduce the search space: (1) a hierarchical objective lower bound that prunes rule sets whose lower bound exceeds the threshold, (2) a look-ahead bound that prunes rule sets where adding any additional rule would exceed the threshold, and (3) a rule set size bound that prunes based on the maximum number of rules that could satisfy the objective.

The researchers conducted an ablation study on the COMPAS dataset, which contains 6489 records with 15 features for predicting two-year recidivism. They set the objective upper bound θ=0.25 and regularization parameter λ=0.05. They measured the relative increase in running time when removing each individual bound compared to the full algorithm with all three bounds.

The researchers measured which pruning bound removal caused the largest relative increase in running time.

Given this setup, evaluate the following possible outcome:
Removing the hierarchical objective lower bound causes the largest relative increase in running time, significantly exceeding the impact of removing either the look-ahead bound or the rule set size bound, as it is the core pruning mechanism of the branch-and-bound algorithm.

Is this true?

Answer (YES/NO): NO